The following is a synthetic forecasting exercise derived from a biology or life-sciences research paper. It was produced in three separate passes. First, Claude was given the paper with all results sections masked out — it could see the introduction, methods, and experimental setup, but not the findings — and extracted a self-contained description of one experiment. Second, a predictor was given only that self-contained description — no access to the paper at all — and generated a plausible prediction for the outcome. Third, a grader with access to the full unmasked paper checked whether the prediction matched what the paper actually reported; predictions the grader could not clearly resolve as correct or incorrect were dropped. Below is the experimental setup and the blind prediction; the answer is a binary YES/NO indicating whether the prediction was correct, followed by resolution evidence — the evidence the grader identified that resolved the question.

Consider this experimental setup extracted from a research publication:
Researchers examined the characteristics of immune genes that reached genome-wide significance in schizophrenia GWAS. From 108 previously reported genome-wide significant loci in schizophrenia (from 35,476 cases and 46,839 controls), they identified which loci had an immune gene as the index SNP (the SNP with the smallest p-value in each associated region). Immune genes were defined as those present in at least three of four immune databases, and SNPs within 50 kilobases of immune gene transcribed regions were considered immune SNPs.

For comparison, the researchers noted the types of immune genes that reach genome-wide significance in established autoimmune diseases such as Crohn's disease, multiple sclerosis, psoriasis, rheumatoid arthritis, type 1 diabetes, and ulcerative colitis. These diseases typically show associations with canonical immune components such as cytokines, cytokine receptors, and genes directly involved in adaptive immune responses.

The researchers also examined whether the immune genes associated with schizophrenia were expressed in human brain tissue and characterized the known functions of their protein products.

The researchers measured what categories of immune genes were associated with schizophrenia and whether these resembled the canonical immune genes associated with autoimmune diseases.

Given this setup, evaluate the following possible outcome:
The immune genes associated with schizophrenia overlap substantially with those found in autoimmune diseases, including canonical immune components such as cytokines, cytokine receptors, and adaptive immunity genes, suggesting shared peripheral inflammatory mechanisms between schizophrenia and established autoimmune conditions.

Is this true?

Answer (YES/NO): NO